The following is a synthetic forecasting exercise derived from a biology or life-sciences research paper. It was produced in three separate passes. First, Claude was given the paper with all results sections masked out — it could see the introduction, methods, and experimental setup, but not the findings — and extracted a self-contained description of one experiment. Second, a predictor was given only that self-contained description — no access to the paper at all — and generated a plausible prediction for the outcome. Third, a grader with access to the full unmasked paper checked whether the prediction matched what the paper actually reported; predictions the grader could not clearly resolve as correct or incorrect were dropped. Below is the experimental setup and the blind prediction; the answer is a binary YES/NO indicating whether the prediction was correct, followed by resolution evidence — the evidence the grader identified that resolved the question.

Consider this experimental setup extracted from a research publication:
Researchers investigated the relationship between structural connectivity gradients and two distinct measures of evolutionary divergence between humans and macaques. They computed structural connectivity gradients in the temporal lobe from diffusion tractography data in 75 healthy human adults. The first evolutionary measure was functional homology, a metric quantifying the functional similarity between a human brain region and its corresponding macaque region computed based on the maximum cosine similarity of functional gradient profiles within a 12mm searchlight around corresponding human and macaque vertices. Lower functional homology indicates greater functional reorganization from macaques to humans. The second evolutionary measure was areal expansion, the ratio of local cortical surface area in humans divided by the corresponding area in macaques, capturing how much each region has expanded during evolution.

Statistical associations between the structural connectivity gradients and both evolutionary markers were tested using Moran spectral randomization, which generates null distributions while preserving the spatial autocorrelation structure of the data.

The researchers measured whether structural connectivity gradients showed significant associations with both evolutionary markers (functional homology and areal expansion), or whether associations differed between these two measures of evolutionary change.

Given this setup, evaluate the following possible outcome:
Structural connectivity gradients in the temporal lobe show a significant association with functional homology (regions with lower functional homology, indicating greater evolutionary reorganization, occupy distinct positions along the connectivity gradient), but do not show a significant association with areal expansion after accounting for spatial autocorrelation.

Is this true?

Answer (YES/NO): NO